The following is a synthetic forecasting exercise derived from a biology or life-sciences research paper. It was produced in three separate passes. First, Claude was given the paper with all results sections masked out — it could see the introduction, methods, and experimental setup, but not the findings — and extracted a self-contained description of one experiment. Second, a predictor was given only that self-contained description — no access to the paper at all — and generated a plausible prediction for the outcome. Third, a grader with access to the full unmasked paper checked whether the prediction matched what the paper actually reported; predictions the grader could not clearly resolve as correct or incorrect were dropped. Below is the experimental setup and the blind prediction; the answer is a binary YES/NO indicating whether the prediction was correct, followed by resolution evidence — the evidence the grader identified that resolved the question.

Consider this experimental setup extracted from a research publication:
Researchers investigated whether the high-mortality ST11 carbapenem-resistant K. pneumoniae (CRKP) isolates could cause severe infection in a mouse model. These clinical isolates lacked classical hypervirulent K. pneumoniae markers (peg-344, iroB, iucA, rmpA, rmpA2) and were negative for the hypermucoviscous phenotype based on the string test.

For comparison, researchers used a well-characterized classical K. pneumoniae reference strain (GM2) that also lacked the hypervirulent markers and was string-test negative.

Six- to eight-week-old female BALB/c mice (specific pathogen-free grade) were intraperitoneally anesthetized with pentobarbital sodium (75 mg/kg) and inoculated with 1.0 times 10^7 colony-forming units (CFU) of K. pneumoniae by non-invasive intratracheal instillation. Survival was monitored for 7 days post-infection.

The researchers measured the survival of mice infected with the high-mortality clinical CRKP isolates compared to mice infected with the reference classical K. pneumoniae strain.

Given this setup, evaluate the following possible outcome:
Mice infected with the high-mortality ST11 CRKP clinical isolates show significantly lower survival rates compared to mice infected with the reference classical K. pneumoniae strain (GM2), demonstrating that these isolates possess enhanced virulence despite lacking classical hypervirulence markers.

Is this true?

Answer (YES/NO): NO